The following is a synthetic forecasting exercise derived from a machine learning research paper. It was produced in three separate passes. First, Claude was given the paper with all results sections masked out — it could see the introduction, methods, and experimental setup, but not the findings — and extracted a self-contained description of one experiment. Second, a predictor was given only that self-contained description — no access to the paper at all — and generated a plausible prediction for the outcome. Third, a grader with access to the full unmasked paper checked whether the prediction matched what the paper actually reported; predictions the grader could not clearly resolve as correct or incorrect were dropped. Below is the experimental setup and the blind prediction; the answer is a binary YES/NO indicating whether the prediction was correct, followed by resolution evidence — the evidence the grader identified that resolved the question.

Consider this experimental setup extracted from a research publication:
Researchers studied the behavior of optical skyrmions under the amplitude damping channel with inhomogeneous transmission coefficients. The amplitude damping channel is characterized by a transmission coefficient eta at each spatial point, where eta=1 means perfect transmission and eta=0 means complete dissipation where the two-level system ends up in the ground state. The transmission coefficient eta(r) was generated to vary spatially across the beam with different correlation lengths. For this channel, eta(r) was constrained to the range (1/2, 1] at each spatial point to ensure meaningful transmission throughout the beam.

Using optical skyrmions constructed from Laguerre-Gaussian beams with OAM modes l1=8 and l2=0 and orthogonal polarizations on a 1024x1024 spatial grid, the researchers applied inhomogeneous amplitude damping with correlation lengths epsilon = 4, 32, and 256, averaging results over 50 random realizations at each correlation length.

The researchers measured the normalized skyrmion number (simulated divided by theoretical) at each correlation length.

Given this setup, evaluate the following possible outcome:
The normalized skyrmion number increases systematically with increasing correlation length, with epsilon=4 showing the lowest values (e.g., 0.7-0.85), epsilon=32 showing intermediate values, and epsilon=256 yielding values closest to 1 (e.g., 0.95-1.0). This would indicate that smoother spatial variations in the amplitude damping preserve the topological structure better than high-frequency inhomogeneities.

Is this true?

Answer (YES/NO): NO